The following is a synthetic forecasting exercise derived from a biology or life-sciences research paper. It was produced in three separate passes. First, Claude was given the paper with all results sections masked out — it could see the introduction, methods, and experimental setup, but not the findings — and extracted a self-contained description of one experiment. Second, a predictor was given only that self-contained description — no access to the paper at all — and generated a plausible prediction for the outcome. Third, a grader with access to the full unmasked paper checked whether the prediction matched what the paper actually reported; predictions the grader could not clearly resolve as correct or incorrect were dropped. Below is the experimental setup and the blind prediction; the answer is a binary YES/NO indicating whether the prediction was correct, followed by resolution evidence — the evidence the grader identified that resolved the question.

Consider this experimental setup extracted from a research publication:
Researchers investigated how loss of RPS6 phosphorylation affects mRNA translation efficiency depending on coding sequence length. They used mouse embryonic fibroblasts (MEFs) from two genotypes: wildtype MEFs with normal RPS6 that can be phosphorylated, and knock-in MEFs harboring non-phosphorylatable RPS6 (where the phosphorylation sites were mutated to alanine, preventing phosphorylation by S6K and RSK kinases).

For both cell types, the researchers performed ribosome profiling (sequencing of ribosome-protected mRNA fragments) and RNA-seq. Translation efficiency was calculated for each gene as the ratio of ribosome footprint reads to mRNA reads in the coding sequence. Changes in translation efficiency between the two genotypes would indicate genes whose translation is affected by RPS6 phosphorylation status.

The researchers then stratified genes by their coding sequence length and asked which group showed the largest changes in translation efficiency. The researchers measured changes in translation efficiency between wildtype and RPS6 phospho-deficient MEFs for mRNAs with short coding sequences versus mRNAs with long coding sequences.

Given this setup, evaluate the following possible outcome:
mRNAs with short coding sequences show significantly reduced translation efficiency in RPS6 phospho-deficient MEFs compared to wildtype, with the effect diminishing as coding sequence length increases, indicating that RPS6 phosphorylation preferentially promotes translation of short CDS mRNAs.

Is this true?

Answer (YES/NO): YES